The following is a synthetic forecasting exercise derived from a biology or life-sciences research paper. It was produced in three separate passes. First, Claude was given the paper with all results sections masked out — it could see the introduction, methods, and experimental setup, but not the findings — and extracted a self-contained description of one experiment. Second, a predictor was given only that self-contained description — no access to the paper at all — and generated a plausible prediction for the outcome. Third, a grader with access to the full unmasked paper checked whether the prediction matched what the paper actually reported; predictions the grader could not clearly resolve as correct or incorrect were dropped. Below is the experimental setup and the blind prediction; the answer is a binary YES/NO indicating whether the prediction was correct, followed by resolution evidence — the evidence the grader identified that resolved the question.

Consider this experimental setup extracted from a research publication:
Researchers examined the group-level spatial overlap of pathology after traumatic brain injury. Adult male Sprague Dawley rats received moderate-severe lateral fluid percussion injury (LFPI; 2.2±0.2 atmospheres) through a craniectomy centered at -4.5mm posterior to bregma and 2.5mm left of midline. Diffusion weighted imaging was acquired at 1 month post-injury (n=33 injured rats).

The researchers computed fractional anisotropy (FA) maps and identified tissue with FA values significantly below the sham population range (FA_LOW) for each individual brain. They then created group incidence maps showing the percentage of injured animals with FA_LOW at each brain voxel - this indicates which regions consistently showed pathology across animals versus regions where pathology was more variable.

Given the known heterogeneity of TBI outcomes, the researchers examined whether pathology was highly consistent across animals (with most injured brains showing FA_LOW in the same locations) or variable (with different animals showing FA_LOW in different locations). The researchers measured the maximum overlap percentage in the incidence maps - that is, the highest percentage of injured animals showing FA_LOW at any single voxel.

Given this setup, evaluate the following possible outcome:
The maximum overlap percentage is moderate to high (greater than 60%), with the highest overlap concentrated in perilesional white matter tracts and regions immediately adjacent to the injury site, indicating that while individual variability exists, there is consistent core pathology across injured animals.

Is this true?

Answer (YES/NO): YES